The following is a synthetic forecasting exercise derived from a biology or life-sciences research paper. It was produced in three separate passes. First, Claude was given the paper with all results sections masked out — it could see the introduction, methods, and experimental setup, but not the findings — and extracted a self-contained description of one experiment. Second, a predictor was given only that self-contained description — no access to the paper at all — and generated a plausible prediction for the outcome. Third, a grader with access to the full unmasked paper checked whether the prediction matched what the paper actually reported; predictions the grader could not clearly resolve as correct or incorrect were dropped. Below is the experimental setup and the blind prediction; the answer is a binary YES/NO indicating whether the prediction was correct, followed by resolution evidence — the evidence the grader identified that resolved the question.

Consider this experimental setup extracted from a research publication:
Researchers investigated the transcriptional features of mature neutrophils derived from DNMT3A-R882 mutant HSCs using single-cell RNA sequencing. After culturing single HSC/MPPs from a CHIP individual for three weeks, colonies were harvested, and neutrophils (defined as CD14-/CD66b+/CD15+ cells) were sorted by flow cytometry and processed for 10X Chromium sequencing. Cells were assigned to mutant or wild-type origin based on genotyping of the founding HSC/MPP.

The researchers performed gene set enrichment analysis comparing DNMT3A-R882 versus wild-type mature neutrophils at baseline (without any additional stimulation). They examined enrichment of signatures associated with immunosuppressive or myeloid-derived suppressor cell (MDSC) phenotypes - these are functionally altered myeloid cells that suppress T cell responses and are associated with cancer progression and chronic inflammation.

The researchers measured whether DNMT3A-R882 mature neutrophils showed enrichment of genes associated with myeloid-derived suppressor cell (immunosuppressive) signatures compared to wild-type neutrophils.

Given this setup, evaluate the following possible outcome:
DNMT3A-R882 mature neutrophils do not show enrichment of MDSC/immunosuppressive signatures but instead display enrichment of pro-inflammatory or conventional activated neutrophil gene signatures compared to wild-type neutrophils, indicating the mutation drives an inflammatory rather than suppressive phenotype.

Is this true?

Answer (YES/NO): NO